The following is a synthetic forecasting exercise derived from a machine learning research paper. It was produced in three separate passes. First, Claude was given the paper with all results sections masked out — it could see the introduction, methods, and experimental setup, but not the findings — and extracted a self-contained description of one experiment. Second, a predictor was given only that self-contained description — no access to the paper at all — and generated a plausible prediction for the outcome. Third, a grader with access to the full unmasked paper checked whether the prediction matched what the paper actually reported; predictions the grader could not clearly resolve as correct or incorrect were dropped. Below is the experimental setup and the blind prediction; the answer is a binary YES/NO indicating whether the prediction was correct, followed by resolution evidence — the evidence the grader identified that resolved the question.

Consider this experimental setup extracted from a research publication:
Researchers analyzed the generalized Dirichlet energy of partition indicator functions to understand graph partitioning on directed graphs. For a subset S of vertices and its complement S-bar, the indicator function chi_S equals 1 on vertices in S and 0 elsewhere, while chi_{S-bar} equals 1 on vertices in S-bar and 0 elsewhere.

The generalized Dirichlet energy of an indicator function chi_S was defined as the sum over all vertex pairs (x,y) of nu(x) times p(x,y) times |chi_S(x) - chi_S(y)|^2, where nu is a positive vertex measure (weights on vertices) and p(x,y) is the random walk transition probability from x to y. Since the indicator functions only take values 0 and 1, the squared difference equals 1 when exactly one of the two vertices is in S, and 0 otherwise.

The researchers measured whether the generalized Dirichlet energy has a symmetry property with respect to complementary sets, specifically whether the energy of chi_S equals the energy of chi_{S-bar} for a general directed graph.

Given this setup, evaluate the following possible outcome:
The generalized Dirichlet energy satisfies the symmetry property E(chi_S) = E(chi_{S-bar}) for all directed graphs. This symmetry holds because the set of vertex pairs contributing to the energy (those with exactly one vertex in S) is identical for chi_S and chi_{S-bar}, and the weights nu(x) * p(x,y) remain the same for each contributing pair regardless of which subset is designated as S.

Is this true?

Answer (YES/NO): YES